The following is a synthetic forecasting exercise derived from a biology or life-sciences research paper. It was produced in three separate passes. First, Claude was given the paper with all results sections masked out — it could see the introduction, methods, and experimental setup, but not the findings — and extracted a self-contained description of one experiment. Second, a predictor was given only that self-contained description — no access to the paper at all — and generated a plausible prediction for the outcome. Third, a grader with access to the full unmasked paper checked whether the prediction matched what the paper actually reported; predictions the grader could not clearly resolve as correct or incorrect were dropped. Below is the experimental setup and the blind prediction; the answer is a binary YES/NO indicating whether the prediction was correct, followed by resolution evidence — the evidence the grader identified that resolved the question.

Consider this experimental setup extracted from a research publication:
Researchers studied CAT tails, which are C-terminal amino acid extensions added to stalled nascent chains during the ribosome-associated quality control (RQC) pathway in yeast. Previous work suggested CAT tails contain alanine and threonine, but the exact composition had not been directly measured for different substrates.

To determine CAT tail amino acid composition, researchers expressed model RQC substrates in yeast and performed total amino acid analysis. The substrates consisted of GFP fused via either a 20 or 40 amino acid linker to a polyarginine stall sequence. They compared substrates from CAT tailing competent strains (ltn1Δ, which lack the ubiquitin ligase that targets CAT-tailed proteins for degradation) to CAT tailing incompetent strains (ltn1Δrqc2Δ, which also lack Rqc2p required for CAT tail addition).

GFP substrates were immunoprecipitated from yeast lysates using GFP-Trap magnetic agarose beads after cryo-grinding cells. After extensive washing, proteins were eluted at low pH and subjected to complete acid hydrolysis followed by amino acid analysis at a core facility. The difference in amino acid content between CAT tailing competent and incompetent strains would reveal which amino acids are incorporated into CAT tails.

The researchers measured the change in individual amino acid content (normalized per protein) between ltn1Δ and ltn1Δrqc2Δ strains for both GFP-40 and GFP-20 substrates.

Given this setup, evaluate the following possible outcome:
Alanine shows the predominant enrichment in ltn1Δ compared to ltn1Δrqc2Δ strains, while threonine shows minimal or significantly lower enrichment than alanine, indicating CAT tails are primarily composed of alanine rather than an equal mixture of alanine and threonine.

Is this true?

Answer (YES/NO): NO